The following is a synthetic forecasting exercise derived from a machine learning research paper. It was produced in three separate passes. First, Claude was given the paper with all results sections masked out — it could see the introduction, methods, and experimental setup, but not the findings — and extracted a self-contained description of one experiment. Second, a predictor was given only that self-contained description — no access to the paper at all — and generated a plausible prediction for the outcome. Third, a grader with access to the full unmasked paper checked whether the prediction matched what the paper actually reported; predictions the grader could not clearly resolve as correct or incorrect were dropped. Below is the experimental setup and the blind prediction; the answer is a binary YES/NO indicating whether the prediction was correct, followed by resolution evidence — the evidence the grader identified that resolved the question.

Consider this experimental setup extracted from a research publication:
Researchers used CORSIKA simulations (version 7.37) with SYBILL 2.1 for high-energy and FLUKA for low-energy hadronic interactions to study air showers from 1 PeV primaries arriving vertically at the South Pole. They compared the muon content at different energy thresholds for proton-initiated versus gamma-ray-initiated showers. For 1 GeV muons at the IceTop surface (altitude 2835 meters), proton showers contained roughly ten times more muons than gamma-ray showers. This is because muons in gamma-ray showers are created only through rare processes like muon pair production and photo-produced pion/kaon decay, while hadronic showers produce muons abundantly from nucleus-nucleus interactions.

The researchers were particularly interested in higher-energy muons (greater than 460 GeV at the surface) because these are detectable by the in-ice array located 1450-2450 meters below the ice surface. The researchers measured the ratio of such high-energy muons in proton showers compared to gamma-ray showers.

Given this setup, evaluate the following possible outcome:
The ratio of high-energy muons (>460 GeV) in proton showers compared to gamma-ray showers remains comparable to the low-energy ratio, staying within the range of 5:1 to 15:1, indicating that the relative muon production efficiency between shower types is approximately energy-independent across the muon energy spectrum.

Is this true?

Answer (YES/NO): NO